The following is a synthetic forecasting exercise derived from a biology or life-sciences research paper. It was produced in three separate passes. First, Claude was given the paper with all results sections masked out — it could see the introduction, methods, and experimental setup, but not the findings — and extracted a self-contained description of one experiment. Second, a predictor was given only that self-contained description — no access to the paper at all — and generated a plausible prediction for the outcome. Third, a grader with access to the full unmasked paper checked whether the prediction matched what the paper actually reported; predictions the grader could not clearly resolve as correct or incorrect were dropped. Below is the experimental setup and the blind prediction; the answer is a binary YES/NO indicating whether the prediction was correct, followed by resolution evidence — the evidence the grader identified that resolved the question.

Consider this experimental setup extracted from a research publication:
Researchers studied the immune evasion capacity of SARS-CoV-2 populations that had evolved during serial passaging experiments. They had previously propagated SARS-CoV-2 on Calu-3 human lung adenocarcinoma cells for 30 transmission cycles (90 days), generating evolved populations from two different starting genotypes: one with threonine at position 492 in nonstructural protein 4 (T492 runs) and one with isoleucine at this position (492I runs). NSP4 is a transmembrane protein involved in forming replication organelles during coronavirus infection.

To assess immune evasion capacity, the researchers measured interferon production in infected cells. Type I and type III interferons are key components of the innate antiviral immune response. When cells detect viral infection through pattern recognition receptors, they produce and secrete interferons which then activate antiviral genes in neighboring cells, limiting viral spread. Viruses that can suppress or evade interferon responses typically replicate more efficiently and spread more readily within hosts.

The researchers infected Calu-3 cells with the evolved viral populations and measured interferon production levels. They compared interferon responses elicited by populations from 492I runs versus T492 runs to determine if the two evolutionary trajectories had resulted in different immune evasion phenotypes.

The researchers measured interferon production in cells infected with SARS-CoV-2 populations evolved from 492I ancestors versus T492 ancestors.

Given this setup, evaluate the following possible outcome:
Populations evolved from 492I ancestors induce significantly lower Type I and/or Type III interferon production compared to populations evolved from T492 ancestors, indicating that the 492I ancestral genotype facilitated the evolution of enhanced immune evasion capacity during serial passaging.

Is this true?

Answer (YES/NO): YES